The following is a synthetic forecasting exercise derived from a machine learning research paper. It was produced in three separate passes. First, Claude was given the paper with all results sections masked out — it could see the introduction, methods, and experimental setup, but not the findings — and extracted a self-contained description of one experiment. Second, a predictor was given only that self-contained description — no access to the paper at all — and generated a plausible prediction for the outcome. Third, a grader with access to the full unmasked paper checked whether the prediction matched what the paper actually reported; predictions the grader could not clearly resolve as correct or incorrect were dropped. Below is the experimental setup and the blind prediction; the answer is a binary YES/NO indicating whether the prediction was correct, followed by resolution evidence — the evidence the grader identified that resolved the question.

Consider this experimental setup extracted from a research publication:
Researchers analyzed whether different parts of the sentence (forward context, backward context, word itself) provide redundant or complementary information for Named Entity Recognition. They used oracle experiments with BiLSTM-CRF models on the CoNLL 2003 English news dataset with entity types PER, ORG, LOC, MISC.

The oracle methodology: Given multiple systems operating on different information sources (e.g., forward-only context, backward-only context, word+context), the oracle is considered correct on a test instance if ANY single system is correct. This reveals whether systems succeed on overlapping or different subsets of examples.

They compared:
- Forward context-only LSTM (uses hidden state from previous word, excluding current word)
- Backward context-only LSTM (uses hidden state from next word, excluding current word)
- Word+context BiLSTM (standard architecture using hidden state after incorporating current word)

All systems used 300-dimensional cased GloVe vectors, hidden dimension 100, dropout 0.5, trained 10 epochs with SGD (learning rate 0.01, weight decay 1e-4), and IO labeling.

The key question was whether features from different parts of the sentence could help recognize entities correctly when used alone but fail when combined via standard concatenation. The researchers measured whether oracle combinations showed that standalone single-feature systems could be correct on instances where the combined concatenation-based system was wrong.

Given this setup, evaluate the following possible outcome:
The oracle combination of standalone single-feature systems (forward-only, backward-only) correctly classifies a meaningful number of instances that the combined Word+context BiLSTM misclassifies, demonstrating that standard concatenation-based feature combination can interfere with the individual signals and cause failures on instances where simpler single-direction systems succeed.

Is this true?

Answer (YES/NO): NO